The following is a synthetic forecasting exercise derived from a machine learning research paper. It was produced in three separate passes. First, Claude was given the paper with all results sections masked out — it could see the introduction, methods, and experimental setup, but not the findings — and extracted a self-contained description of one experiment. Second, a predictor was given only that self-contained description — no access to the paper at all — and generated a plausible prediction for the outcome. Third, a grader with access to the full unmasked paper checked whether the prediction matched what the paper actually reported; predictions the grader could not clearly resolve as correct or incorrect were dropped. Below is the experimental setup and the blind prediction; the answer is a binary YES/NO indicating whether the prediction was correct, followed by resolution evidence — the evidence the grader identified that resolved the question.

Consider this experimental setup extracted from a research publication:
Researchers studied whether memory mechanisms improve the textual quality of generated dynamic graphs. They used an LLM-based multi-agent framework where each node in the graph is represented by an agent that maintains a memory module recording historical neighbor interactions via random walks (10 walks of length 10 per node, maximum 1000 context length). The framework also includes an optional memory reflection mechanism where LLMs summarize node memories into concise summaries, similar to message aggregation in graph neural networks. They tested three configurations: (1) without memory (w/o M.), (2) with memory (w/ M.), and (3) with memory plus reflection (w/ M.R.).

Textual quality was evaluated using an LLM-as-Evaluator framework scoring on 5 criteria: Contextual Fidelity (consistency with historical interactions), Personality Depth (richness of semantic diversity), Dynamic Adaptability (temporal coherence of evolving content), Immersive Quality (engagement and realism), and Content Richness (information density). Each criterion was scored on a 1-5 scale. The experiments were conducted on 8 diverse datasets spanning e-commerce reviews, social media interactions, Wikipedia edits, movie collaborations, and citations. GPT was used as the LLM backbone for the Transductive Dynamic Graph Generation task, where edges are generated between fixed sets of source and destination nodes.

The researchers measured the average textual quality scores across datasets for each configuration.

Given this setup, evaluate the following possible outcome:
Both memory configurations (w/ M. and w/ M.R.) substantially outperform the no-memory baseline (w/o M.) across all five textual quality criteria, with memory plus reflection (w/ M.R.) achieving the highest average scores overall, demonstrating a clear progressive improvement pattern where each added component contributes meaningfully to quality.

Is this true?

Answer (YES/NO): NO